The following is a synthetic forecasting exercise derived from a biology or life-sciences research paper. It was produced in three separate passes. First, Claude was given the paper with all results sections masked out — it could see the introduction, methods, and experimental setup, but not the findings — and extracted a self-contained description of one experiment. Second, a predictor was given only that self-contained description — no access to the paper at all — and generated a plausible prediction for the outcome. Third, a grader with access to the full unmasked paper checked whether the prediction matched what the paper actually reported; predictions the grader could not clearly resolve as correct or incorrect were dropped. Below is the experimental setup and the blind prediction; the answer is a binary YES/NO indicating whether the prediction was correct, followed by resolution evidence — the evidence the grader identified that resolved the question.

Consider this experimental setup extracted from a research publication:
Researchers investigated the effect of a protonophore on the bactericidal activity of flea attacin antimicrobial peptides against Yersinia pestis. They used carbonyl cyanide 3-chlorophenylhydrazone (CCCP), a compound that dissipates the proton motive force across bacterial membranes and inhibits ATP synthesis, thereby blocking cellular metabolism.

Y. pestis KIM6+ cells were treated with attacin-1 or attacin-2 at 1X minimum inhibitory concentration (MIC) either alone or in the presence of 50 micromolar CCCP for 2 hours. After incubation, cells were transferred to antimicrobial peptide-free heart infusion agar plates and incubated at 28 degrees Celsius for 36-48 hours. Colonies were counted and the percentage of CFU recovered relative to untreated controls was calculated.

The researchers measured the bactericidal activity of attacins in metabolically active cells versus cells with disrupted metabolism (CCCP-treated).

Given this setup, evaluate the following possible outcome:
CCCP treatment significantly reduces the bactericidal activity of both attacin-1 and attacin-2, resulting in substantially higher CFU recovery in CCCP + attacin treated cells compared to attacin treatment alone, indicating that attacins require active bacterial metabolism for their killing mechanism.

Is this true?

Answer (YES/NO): YES